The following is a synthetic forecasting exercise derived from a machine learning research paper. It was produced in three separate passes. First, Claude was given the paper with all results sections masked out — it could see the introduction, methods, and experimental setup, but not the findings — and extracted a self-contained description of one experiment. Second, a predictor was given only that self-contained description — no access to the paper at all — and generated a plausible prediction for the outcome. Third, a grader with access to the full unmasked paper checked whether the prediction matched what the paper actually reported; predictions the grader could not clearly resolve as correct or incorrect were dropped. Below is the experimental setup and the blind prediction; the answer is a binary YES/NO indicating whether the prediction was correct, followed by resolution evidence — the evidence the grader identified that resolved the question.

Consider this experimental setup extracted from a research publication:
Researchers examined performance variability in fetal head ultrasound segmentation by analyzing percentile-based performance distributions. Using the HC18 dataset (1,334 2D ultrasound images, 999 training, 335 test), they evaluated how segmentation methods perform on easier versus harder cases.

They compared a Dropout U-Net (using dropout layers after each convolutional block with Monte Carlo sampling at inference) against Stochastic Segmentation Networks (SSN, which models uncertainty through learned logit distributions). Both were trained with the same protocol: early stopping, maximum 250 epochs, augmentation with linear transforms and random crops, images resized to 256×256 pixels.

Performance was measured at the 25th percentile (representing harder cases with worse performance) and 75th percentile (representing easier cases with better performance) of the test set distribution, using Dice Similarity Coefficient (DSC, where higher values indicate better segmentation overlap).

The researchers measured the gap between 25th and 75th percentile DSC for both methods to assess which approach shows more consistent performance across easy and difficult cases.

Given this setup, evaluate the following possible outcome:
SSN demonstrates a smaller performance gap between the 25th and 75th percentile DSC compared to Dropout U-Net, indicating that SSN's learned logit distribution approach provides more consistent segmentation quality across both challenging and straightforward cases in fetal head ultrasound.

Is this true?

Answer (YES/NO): NO